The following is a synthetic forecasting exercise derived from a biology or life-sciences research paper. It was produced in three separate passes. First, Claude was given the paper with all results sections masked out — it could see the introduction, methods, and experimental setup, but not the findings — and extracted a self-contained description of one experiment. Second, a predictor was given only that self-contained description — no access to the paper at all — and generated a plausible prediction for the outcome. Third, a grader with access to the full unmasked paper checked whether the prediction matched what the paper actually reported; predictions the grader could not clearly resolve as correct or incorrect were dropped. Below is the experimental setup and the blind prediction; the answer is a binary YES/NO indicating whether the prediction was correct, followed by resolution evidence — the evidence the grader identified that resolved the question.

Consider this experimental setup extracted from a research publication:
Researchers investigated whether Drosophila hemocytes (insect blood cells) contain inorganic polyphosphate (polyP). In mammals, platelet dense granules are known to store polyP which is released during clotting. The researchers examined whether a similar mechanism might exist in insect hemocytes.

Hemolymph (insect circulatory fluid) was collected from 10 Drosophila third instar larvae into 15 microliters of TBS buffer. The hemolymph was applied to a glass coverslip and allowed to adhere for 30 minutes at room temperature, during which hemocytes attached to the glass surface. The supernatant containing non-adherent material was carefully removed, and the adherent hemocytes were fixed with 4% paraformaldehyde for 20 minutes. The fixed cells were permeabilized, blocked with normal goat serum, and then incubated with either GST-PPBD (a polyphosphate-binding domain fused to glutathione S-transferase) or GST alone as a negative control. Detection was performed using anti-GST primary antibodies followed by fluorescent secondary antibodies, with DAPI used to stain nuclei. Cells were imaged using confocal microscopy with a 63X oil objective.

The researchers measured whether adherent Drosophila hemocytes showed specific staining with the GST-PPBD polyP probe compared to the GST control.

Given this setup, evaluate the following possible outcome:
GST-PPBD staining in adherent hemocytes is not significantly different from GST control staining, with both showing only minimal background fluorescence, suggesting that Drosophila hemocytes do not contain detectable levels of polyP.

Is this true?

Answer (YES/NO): NO